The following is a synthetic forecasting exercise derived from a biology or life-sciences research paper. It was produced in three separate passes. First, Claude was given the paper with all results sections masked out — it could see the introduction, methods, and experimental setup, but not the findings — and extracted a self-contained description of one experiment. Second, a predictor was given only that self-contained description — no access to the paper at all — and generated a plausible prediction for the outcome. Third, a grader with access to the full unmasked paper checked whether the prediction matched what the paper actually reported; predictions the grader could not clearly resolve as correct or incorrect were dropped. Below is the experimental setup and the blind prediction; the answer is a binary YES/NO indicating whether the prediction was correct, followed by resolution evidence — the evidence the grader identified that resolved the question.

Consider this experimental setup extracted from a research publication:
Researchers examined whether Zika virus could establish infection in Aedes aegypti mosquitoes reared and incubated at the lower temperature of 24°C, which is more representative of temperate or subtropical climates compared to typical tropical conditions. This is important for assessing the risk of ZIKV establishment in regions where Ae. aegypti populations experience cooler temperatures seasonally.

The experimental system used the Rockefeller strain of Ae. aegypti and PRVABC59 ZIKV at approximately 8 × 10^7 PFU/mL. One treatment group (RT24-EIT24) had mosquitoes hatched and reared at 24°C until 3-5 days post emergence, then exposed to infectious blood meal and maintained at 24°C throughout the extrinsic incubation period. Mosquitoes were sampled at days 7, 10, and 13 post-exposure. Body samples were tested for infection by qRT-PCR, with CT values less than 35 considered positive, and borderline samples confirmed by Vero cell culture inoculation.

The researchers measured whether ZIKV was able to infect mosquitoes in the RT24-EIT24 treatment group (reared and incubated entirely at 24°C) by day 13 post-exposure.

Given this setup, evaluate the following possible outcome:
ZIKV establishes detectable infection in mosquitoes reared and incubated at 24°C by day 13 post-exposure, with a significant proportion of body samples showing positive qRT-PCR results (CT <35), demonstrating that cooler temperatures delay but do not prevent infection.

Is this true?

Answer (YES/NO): YES